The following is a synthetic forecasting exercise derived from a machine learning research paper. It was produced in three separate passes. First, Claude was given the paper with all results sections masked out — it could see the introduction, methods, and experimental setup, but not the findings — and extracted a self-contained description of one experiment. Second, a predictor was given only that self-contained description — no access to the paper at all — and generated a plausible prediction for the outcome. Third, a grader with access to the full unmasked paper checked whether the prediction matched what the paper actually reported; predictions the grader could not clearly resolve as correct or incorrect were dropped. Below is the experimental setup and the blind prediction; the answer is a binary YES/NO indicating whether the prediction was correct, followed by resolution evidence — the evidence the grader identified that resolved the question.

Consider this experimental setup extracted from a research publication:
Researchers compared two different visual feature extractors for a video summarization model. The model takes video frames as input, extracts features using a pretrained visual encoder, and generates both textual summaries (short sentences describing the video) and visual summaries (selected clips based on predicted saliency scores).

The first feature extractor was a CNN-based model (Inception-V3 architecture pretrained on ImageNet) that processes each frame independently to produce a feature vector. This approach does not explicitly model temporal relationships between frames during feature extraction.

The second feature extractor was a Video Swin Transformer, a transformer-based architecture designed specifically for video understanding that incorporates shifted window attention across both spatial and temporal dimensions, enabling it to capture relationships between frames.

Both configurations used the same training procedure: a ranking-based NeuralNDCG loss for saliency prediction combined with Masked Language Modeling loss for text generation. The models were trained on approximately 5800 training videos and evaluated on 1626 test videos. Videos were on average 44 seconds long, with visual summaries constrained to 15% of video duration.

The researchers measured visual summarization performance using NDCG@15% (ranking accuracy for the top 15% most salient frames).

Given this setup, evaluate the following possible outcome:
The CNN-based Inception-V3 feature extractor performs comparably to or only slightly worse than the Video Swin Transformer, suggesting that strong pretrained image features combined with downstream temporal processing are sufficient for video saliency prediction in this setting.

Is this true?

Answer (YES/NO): NO